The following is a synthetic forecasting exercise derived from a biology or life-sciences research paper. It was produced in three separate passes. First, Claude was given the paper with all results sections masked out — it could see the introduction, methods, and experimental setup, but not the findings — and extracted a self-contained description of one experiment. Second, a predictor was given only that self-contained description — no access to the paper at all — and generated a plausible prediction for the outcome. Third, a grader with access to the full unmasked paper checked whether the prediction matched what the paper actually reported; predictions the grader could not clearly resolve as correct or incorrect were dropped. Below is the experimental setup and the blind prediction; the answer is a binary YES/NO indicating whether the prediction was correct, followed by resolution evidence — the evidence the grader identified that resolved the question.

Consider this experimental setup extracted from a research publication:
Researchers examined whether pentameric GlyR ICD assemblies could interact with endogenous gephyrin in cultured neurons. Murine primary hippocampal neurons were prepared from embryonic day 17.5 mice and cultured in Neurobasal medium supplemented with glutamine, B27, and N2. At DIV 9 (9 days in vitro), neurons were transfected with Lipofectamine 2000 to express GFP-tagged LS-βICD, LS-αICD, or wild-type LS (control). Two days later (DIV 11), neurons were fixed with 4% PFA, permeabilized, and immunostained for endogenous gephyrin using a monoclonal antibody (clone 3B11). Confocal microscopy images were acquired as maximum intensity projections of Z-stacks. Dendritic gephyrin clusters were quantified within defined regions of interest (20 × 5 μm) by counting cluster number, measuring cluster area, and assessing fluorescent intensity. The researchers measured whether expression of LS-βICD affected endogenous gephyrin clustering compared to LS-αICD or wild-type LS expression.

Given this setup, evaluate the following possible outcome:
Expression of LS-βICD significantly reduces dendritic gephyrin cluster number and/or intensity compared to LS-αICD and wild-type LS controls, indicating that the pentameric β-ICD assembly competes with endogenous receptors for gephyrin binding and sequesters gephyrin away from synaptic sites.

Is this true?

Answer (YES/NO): NO